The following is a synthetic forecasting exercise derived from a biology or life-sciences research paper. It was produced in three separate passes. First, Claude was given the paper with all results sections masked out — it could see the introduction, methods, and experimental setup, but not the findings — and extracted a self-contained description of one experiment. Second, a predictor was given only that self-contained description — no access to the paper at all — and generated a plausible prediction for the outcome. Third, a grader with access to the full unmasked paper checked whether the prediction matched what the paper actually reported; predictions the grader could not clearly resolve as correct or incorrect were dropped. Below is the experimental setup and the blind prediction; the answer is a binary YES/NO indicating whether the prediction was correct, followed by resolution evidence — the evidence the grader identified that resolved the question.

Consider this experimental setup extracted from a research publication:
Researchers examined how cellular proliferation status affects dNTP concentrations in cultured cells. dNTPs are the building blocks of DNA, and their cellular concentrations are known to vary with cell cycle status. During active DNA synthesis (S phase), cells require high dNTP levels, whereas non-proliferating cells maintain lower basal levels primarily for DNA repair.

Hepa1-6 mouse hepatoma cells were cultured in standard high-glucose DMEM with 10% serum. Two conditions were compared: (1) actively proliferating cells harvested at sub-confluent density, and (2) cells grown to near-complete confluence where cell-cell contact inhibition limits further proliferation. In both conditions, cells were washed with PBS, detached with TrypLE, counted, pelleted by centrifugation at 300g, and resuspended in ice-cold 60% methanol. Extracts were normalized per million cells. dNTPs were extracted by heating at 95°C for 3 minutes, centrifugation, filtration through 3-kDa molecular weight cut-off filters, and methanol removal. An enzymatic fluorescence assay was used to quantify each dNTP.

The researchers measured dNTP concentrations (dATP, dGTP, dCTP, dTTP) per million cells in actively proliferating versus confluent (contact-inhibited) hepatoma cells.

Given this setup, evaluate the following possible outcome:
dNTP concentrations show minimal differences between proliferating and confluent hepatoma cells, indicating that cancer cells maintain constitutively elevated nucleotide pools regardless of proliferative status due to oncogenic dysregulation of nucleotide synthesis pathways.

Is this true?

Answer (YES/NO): NO